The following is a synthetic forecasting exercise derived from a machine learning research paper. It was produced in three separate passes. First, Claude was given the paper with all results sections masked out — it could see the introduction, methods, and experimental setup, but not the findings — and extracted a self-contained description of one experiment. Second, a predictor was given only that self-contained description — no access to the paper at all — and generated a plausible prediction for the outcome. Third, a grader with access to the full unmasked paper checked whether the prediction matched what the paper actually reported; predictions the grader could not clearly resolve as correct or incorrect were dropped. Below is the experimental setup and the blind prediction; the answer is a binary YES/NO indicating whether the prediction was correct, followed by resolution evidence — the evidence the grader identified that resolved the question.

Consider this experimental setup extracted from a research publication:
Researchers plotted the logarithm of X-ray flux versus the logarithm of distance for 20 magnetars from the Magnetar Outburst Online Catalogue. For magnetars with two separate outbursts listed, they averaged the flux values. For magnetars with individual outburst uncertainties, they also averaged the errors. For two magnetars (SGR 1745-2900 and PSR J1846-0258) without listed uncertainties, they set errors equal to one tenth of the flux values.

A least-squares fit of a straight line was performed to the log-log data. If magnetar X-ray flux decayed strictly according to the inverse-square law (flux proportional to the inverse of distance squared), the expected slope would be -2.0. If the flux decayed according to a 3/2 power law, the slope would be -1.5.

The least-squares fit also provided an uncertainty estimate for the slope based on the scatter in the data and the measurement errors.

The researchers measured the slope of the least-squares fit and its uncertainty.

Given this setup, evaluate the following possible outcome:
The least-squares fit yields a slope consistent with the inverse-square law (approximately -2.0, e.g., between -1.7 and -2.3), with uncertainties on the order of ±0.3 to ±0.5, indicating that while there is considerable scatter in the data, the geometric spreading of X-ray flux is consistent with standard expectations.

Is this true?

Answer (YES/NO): NO